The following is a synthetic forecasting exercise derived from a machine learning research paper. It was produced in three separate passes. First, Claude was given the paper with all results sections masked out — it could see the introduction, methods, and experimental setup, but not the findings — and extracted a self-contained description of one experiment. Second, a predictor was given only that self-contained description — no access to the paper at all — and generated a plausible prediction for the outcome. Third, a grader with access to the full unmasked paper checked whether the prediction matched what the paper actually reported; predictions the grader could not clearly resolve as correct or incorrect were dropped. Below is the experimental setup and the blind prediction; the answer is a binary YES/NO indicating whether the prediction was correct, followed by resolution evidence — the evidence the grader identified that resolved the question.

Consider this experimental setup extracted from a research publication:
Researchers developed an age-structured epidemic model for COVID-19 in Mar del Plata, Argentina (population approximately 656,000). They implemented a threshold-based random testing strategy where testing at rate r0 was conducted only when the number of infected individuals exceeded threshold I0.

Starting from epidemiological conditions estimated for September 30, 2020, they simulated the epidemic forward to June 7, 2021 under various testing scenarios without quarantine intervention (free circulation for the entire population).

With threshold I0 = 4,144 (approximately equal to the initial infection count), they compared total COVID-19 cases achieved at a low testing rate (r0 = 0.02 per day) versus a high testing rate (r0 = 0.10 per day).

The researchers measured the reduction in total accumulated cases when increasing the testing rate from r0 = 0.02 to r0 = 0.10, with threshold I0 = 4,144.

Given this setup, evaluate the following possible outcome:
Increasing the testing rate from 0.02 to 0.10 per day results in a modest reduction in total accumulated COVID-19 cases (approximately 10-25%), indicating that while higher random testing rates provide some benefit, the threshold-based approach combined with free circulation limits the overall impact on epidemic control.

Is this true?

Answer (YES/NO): YES